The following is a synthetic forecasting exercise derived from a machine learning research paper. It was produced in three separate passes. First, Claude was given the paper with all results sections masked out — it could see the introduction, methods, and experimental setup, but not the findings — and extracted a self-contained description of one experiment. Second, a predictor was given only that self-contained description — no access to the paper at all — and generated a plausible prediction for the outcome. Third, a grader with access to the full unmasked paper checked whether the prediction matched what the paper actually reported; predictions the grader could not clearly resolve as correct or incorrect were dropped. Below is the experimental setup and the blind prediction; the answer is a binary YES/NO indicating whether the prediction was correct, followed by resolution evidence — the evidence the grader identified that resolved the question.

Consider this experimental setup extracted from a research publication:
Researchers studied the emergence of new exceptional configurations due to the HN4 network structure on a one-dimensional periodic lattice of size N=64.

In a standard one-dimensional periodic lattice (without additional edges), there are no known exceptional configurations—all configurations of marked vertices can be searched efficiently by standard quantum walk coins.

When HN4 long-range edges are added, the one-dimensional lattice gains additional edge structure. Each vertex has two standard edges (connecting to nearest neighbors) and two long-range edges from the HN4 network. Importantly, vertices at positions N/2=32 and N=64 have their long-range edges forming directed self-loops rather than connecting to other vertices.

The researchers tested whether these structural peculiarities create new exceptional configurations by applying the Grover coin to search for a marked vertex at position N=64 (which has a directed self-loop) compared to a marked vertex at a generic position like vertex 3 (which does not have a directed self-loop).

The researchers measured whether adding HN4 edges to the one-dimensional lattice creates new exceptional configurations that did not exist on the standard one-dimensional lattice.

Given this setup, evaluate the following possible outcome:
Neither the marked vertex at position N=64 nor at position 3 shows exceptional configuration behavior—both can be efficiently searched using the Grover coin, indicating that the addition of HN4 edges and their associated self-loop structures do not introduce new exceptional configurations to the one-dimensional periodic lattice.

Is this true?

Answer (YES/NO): NO